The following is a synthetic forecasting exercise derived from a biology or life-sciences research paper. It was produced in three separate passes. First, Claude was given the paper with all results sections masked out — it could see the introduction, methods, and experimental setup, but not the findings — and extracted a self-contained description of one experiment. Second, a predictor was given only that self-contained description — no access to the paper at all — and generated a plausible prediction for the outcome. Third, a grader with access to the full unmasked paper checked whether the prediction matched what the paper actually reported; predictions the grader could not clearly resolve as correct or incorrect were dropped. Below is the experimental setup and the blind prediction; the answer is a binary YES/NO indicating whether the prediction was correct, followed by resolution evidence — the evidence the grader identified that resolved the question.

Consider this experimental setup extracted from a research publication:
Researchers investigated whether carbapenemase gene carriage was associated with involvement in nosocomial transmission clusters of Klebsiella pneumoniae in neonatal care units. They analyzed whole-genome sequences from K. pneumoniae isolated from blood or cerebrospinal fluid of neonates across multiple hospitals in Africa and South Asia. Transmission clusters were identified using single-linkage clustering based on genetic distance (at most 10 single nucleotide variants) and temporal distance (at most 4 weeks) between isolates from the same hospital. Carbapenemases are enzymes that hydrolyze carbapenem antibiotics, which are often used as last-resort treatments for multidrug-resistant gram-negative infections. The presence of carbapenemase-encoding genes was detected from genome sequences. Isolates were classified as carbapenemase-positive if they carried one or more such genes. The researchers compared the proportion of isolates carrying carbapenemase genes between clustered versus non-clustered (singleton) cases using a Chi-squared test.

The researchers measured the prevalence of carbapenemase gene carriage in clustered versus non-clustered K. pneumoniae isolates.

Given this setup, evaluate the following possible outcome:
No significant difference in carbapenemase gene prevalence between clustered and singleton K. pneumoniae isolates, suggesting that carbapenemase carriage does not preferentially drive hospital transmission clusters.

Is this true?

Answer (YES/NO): NO